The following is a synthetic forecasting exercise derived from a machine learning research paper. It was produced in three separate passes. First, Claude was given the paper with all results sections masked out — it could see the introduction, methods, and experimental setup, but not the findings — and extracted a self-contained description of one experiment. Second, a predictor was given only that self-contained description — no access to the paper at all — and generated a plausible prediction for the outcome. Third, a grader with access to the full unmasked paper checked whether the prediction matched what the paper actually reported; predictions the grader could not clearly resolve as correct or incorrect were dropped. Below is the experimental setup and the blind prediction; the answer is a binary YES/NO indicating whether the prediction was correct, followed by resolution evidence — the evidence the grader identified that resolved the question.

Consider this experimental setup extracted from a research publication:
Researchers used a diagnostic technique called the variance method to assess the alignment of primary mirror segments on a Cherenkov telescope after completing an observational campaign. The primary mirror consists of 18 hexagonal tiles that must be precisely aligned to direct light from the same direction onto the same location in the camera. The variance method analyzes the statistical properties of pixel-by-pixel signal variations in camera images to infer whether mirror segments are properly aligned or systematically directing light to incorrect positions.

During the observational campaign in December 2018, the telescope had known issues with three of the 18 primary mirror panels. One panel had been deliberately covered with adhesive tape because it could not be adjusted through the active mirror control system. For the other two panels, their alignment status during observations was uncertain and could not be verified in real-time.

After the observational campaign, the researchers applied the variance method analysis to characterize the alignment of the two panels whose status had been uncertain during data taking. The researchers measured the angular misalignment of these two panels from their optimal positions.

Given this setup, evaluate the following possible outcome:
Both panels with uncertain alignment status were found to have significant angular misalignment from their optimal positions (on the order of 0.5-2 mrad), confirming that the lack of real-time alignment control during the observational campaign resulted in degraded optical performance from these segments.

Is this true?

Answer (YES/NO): NO